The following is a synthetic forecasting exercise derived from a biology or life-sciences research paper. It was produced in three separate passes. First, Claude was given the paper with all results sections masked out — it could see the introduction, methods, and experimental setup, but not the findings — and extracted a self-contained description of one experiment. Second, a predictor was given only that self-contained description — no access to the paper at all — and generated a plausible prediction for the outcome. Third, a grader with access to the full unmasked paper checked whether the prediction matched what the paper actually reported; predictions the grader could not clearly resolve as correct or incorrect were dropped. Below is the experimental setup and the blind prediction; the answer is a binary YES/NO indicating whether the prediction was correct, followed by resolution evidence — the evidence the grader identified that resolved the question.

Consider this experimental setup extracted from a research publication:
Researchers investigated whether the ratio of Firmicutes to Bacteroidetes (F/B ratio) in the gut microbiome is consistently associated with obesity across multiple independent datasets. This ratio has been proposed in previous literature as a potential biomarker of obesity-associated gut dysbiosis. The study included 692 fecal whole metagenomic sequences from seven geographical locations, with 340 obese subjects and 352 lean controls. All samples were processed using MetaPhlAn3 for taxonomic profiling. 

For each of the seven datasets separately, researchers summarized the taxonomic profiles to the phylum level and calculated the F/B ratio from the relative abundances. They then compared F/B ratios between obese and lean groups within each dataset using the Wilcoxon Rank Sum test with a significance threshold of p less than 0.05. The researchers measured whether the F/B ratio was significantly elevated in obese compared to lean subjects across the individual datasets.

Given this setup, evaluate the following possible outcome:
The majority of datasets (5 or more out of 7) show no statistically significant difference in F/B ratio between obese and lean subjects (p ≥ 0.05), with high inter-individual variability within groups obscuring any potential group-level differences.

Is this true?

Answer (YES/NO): NO